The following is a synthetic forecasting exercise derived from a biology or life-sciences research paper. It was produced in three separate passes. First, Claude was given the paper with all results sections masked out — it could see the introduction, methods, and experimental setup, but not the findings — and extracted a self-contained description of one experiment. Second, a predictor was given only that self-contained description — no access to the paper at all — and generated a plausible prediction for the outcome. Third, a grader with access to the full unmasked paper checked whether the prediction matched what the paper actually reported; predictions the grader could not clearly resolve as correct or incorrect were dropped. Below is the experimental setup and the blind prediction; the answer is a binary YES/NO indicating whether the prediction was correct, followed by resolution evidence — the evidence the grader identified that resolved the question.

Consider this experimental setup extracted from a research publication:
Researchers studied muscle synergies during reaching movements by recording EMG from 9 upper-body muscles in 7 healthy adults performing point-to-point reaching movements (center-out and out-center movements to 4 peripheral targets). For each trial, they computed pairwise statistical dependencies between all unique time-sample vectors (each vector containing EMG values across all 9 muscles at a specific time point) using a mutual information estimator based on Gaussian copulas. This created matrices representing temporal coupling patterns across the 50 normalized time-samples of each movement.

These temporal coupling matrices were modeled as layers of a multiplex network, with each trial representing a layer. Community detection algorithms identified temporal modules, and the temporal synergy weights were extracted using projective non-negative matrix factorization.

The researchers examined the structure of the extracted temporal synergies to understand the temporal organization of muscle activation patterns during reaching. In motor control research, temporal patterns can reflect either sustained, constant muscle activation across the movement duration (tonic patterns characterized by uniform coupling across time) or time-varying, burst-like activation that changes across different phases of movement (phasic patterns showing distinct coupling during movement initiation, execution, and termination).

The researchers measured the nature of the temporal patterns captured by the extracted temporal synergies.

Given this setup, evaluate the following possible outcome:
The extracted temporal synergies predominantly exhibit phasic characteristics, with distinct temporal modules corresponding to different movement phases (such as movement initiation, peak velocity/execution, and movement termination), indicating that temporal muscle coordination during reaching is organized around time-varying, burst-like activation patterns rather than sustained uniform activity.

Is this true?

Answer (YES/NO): NO